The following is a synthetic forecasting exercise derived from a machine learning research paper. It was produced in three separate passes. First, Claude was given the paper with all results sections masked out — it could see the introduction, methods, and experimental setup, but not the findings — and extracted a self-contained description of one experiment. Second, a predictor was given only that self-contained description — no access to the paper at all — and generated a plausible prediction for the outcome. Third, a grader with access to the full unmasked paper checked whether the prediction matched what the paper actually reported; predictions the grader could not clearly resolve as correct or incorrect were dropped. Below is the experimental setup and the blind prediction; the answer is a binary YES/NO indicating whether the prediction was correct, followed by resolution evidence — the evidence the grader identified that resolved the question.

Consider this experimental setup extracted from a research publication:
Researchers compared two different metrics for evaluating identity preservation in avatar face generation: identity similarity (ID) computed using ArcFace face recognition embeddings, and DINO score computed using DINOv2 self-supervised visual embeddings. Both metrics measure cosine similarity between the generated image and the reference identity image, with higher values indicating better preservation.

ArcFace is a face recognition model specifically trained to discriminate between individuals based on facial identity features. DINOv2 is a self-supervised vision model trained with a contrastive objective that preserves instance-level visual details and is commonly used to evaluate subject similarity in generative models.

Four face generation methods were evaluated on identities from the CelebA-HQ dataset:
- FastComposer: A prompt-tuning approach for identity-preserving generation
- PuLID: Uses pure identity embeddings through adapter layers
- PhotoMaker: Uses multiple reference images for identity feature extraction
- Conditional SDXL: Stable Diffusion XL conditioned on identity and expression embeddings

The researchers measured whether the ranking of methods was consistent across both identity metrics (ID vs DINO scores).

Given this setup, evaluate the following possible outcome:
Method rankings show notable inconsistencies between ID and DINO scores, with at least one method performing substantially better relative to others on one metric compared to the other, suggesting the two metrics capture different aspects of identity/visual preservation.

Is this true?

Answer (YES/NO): NO